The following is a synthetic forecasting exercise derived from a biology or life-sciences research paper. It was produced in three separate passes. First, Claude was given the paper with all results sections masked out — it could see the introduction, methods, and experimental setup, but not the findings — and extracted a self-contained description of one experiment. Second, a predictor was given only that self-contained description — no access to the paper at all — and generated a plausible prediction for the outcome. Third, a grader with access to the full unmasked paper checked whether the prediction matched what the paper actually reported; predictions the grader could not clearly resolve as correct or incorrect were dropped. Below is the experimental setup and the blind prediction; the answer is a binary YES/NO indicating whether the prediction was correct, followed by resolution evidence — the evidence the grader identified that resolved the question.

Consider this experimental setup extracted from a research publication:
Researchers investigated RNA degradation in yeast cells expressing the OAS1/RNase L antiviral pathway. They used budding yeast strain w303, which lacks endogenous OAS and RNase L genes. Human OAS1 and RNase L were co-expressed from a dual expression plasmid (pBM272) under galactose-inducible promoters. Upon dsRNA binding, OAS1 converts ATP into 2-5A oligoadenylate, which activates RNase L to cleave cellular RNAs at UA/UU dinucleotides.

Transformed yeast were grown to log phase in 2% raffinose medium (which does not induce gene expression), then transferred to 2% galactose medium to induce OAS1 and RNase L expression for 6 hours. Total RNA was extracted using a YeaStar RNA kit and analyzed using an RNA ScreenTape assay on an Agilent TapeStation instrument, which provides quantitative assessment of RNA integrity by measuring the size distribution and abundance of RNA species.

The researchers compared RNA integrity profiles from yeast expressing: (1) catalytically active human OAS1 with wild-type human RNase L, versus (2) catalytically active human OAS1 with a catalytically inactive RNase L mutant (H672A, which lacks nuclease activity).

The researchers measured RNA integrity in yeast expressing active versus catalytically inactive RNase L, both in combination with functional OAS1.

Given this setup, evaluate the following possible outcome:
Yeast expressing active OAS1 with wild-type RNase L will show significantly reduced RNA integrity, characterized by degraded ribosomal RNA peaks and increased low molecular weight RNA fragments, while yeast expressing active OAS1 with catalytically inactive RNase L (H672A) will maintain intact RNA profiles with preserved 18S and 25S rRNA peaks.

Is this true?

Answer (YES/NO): YES